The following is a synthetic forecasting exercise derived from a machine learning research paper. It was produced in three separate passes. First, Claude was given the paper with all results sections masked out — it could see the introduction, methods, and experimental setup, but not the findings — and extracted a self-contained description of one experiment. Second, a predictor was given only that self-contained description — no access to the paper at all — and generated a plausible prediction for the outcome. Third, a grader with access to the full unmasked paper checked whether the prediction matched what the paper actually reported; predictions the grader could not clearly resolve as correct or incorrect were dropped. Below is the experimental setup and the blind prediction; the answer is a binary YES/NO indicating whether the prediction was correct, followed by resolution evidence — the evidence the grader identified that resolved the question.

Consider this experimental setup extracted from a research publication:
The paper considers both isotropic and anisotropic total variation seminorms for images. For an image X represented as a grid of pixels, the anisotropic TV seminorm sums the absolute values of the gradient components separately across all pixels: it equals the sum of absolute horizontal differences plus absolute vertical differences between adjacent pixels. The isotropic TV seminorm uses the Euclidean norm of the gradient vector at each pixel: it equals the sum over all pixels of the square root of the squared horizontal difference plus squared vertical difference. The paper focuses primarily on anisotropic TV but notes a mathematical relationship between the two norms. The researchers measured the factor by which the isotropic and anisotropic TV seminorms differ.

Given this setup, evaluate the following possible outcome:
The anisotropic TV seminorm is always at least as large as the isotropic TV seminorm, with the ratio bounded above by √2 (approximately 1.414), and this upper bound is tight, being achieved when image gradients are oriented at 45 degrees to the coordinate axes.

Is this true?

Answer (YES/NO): NO